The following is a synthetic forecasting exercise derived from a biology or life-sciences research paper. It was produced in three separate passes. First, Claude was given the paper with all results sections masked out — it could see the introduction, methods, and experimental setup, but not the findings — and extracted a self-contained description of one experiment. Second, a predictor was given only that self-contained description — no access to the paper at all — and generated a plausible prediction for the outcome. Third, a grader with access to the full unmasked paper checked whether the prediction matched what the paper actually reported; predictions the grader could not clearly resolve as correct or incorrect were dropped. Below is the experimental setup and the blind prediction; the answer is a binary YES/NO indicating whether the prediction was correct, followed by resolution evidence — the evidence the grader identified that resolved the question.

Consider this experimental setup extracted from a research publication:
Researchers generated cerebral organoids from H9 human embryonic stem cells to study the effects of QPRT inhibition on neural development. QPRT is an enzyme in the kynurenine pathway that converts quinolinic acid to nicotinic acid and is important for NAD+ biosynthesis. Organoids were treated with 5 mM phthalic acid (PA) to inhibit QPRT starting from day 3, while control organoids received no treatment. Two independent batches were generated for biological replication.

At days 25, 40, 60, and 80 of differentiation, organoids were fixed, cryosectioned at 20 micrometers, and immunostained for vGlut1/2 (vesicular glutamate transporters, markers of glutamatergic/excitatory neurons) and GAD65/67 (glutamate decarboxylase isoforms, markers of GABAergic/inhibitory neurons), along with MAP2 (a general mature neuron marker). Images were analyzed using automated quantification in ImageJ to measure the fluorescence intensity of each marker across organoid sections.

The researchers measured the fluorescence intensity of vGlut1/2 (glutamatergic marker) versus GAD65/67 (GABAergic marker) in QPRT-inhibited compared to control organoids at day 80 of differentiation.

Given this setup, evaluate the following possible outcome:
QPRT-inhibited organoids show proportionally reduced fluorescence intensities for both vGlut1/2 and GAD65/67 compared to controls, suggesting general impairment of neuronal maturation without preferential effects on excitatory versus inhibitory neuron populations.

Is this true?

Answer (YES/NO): NO